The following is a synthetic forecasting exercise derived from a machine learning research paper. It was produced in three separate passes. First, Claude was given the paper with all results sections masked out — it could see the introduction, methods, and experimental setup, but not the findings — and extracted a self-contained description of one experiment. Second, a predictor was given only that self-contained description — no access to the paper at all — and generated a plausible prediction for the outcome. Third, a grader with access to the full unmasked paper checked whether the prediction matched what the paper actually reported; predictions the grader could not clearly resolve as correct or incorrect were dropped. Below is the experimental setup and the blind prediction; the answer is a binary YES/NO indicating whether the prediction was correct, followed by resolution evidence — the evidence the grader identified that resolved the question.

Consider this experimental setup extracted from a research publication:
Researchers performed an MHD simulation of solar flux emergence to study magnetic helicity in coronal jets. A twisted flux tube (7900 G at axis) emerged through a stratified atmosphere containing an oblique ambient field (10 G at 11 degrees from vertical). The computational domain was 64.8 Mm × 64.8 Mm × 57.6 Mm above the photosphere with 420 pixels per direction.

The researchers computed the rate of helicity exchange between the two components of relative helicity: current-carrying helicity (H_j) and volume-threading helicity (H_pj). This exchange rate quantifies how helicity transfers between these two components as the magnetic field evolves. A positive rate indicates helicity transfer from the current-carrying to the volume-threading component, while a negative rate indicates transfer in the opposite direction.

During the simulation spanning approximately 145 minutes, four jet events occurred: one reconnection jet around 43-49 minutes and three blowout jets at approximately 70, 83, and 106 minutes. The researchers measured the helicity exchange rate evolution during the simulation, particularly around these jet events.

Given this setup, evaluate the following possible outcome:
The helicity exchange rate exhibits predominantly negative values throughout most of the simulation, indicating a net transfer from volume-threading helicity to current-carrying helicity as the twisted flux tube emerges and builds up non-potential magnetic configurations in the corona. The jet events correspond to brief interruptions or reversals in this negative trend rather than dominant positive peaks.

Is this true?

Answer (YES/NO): NO